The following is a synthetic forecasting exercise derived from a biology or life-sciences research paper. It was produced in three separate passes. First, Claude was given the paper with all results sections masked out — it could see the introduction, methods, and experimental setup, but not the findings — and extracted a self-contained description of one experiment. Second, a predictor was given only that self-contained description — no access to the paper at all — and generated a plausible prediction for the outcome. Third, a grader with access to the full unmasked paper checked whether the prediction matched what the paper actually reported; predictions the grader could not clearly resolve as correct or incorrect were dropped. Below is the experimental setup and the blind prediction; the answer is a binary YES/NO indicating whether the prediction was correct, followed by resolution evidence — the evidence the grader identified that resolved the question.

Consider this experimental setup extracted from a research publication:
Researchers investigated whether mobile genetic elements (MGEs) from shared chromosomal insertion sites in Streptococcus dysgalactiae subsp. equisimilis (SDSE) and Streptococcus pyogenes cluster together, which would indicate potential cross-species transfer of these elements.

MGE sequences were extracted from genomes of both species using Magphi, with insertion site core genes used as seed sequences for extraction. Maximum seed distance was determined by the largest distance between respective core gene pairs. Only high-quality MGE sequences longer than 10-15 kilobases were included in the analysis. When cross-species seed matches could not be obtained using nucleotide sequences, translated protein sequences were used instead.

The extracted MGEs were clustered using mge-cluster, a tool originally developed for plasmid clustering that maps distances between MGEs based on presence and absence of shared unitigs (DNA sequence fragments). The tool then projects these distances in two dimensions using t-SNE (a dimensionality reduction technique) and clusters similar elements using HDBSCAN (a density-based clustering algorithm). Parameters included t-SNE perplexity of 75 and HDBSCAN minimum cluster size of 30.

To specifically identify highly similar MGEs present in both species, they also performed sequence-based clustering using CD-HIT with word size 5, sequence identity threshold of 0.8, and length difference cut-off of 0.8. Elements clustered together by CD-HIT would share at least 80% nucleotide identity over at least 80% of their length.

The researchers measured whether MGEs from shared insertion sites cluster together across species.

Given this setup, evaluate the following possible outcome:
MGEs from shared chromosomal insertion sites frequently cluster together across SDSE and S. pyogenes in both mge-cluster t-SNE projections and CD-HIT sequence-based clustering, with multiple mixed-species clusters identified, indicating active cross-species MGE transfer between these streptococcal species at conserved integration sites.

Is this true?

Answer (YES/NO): NO